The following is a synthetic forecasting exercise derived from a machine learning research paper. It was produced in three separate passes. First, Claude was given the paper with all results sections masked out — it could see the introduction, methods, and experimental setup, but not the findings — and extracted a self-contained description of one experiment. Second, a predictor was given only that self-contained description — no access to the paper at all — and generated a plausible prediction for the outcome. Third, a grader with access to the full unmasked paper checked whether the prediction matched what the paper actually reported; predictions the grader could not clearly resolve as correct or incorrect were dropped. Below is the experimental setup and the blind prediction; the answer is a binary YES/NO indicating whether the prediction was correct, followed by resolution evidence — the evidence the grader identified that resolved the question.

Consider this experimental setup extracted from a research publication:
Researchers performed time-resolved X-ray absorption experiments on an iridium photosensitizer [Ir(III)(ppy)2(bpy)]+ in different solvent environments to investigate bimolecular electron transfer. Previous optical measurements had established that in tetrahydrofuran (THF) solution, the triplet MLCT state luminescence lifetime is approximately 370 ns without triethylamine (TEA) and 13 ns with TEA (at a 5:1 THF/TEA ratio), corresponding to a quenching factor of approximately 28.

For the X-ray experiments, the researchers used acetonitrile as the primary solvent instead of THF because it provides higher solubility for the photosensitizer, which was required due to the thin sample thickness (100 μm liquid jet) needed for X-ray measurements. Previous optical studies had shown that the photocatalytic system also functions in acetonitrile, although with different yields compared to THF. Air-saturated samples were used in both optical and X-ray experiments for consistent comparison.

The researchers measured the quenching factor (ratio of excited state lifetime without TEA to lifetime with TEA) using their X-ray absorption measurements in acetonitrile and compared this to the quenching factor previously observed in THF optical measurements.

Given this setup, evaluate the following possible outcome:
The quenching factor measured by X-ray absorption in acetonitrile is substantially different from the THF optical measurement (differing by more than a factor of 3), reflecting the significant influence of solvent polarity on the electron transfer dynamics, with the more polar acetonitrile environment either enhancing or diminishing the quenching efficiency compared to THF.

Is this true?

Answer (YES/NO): NO